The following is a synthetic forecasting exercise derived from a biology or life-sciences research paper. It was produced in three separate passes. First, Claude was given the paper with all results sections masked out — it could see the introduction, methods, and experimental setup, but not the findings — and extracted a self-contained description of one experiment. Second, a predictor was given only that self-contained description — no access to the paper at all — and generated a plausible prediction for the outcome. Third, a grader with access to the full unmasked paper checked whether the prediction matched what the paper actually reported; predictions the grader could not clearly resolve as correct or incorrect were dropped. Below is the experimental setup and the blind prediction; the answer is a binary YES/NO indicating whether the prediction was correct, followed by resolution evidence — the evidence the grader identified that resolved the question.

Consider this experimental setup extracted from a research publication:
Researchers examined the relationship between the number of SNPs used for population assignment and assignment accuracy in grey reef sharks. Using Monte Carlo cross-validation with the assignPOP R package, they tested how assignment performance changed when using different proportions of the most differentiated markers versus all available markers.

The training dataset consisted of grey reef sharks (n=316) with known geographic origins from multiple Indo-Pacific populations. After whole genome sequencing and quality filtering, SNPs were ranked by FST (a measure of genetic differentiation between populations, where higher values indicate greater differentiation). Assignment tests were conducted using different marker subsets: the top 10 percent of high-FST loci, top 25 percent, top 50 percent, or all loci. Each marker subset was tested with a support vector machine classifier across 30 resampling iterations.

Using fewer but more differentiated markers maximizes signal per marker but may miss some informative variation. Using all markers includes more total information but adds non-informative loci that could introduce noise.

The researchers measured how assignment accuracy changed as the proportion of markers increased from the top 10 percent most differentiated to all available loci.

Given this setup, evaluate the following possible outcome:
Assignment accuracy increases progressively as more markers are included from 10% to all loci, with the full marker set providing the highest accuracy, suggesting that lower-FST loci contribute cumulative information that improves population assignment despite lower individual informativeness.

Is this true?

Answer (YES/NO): NO